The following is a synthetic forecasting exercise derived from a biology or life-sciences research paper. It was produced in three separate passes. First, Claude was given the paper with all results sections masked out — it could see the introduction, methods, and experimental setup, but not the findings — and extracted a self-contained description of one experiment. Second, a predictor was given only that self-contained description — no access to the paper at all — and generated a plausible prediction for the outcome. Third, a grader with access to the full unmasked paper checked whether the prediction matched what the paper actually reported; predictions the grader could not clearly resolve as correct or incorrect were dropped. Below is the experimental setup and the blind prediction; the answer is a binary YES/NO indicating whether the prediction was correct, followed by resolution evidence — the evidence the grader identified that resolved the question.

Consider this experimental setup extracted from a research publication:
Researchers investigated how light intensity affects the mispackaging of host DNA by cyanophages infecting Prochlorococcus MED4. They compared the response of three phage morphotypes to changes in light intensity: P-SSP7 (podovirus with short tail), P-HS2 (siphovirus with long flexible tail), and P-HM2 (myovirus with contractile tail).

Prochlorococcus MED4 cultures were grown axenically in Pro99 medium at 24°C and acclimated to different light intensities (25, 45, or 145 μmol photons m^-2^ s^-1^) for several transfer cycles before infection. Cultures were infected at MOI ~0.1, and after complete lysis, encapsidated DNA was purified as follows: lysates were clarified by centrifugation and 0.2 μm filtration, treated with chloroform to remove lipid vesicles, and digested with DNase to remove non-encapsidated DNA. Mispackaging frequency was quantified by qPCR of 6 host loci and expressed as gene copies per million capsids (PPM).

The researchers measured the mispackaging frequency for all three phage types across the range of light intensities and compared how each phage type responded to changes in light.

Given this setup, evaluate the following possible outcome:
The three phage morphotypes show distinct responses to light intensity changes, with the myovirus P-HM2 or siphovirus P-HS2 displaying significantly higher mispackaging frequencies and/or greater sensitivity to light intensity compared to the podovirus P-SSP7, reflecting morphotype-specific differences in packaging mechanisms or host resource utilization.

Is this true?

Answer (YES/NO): NO